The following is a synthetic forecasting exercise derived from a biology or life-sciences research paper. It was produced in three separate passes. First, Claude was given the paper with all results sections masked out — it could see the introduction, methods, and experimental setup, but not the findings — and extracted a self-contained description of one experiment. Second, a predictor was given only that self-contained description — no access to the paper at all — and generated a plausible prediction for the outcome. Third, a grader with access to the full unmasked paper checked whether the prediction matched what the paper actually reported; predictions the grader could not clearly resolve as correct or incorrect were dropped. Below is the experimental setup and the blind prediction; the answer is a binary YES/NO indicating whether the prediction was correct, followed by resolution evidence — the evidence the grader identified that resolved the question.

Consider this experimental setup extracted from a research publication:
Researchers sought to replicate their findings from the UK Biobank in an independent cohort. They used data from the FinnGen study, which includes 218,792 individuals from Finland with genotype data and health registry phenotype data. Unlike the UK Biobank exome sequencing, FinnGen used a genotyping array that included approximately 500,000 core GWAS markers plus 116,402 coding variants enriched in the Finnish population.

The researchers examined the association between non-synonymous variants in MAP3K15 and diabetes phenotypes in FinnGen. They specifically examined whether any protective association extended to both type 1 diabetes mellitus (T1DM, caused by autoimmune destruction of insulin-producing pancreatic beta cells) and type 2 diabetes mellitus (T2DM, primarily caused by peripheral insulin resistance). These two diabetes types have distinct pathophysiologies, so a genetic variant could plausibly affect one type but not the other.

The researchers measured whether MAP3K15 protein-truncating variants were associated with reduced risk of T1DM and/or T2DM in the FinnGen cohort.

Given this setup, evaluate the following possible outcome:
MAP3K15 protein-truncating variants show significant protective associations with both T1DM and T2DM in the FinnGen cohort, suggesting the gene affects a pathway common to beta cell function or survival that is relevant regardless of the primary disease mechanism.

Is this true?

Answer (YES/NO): YES